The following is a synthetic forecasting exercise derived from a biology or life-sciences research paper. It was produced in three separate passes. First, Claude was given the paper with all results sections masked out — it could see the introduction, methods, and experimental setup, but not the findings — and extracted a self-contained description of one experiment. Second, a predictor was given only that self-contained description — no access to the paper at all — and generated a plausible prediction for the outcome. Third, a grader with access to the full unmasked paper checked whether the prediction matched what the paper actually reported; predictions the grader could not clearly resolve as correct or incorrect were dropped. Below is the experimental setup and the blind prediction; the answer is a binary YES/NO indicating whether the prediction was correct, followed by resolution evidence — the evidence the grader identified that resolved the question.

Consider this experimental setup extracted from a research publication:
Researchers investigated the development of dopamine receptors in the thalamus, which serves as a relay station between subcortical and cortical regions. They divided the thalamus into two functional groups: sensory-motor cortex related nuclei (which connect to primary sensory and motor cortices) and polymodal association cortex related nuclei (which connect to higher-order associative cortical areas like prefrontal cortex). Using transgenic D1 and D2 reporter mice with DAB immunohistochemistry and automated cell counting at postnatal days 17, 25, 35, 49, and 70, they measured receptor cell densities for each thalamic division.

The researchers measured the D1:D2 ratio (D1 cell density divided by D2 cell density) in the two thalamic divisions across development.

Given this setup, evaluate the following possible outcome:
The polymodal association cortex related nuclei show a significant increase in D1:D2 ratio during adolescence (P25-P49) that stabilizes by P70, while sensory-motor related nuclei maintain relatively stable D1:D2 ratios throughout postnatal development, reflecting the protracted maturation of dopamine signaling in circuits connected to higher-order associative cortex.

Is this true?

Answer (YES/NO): NO